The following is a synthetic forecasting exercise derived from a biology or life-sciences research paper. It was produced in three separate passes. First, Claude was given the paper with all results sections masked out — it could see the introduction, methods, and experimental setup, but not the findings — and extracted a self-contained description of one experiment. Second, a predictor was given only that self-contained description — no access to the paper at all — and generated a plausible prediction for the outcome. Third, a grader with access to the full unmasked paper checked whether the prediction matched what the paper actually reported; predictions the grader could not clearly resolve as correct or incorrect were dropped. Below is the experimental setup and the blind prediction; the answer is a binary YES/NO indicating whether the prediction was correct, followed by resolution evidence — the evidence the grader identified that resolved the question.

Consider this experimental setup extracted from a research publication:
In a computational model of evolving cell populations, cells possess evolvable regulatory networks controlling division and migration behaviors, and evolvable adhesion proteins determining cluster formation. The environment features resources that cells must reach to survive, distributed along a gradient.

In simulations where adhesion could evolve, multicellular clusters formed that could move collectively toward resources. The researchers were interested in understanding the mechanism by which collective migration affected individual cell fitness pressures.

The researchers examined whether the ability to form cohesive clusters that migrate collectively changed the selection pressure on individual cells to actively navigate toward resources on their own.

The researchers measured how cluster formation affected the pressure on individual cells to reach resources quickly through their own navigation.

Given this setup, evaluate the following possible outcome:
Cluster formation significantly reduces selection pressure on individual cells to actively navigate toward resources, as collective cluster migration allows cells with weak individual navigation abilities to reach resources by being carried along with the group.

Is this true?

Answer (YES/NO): YES